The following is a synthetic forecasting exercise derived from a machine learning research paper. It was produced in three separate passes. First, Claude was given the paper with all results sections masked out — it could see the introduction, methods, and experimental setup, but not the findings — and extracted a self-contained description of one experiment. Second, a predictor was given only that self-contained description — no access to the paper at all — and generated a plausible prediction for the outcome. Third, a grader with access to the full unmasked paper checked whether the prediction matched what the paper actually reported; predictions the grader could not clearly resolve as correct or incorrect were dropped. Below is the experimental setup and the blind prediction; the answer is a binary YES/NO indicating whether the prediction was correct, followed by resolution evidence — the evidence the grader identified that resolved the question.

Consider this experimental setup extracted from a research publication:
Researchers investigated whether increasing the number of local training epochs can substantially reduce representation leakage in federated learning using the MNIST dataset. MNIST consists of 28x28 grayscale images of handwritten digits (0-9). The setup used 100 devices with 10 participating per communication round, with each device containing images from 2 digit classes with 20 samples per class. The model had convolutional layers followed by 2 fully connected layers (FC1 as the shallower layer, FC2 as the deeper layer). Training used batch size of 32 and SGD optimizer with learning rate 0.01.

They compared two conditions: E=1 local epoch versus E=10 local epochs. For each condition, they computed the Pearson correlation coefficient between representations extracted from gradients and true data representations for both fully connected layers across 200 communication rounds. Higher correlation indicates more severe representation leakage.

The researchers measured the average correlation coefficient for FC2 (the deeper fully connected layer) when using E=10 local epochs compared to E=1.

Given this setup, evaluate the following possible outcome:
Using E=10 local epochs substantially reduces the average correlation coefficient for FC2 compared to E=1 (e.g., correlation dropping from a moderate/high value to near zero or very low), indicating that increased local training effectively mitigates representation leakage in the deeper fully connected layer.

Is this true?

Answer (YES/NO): NO